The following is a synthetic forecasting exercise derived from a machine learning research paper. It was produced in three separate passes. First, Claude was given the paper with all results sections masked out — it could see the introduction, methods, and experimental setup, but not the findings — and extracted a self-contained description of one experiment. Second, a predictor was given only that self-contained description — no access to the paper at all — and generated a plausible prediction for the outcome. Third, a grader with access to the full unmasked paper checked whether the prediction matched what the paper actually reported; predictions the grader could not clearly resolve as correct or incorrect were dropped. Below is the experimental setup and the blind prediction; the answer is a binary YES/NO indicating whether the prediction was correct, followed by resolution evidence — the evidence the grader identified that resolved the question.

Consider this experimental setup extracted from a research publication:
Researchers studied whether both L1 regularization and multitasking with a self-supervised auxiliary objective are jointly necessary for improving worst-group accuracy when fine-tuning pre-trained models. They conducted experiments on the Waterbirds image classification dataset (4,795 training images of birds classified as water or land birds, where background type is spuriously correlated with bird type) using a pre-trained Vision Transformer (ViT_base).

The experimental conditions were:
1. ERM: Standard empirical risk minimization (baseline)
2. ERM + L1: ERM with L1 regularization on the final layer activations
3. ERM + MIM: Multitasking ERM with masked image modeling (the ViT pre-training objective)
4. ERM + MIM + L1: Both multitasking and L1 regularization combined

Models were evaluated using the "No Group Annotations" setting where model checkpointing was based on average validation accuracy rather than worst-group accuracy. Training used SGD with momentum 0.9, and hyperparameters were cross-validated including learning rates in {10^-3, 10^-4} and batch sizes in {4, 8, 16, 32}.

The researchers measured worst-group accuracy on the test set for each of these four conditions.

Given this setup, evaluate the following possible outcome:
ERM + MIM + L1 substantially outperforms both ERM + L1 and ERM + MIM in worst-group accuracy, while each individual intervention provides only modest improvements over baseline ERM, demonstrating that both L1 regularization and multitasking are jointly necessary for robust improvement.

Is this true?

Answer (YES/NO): NO